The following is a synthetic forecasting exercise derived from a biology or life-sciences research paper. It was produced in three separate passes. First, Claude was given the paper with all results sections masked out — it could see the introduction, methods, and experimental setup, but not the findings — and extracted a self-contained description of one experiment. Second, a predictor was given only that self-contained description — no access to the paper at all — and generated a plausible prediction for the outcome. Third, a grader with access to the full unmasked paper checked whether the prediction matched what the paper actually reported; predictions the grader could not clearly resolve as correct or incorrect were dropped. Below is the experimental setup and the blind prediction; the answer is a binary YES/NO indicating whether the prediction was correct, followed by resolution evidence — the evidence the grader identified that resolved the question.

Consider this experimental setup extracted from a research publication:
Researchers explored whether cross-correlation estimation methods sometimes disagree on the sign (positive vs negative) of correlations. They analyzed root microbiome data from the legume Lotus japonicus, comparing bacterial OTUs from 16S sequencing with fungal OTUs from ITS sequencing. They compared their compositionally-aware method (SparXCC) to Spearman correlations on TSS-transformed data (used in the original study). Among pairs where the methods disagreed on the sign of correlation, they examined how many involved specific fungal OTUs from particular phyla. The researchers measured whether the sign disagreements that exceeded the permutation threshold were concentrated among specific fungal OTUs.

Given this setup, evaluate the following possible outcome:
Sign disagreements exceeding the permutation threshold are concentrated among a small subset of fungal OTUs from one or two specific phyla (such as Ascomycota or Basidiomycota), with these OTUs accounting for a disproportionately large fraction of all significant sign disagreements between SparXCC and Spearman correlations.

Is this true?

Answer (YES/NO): YES